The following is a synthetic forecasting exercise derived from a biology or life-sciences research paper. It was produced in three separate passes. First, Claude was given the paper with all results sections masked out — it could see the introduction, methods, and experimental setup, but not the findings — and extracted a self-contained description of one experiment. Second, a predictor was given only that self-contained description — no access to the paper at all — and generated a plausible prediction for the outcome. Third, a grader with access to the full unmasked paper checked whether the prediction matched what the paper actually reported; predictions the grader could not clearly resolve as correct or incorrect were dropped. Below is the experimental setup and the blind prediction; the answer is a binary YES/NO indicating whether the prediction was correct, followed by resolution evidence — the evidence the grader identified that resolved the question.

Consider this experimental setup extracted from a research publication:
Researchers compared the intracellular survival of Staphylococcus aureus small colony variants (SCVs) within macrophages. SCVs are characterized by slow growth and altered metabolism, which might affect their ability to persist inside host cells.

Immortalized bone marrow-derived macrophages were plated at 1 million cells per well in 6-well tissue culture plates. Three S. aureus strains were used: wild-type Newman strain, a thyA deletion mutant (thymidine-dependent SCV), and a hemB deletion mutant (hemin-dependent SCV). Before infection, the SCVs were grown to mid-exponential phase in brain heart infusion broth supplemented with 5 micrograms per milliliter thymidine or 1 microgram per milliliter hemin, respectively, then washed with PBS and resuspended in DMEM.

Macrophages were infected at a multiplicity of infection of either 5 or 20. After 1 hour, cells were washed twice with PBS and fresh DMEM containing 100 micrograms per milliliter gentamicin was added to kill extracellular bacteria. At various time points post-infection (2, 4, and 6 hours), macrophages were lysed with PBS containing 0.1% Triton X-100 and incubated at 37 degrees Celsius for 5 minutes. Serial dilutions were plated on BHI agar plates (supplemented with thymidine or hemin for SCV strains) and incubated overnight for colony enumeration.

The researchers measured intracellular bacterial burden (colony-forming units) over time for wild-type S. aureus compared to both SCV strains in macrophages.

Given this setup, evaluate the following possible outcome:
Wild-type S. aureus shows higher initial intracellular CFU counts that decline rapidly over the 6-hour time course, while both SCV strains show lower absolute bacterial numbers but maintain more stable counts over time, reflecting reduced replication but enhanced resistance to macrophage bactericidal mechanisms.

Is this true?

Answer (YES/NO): NO